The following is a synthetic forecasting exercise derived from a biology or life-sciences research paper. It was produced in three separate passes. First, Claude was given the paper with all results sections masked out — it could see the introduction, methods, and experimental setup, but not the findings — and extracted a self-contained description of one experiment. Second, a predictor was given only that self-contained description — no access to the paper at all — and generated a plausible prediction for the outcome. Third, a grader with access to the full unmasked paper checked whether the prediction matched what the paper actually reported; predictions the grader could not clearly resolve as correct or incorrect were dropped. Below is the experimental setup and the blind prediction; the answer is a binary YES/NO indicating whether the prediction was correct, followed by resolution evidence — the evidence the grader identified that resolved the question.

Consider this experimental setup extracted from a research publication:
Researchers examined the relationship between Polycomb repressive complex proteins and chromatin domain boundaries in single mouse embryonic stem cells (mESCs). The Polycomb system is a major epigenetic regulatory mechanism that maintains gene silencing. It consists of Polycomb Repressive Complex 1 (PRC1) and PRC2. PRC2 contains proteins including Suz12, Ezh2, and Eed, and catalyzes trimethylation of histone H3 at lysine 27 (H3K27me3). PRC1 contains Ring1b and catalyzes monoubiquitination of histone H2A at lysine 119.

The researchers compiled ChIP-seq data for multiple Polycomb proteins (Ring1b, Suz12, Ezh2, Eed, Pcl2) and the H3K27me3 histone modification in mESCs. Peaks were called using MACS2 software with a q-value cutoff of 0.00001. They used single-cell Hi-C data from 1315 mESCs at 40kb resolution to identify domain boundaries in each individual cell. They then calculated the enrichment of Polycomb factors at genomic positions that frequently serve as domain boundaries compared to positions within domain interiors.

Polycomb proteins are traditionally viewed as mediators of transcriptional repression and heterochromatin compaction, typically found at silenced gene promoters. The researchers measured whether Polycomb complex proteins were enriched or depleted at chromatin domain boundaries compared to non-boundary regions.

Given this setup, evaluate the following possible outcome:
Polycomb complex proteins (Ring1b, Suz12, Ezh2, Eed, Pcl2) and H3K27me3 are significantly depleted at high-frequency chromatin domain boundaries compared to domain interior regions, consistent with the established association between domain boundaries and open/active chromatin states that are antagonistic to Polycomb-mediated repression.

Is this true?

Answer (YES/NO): NO